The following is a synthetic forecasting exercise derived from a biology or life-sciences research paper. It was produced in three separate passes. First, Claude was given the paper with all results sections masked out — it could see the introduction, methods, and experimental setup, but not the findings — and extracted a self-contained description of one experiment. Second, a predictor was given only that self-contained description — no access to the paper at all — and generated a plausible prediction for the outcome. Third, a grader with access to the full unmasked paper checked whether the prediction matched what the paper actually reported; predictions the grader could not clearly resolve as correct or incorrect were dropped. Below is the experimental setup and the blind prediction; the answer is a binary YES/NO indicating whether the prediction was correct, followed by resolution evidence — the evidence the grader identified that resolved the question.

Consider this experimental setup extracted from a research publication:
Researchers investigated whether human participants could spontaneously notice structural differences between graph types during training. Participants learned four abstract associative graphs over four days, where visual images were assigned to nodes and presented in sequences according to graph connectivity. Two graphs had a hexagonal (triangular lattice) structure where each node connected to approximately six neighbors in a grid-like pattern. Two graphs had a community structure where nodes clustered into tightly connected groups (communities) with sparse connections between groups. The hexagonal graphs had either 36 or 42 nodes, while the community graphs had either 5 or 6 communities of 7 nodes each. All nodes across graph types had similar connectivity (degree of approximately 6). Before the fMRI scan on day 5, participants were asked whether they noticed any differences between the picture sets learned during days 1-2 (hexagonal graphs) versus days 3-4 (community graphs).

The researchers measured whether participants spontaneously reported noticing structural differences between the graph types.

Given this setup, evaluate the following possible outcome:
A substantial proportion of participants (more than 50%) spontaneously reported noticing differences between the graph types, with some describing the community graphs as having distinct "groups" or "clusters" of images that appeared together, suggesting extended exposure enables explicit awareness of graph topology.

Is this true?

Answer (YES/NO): YES